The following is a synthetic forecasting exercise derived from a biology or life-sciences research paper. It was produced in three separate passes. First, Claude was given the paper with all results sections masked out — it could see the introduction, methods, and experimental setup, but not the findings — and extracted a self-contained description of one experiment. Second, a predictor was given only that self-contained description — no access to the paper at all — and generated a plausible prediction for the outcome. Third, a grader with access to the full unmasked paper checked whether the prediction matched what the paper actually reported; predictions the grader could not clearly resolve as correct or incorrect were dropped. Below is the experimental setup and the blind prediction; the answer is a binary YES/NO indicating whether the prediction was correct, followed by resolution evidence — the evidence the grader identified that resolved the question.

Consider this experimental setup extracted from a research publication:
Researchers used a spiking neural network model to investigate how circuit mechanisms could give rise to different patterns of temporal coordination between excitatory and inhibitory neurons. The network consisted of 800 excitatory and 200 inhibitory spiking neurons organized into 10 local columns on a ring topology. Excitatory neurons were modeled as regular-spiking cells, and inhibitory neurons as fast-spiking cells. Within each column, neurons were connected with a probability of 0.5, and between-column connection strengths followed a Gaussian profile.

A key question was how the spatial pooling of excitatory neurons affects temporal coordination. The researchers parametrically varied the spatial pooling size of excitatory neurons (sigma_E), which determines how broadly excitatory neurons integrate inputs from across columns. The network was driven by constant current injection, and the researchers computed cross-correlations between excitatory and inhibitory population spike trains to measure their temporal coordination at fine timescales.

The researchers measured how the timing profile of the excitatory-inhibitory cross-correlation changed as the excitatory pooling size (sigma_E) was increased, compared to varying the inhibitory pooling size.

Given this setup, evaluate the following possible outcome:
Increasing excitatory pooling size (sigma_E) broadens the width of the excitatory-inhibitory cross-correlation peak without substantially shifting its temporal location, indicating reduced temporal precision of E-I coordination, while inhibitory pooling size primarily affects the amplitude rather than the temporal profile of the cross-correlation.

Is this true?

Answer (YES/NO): NO